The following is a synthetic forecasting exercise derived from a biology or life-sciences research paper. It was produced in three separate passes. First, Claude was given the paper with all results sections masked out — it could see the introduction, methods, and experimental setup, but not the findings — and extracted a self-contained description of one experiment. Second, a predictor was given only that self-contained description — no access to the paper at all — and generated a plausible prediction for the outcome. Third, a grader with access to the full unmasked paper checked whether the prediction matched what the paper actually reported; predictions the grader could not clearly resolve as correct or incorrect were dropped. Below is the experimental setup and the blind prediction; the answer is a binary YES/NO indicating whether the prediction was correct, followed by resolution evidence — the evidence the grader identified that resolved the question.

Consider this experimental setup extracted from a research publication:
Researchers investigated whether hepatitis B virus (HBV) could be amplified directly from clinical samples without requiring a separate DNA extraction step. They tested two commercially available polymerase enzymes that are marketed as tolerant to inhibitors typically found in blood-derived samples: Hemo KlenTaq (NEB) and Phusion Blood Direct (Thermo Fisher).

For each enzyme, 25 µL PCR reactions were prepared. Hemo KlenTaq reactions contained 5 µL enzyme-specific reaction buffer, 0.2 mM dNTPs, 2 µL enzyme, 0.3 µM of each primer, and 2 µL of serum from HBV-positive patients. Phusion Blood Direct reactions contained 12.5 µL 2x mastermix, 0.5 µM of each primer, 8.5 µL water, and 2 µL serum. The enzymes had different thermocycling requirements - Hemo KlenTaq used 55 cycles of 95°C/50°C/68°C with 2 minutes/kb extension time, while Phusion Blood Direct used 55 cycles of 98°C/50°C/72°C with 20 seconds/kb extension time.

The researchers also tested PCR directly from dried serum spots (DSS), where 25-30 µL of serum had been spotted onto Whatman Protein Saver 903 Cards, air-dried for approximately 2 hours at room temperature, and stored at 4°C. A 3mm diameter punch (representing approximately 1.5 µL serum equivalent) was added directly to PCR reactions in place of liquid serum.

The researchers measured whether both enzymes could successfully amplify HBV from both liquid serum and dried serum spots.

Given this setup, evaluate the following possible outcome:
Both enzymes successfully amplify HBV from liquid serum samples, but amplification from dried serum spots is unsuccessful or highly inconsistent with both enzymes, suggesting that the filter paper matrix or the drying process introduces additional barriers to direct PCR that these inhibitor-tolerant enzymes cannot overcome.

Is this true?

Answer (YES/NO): NO